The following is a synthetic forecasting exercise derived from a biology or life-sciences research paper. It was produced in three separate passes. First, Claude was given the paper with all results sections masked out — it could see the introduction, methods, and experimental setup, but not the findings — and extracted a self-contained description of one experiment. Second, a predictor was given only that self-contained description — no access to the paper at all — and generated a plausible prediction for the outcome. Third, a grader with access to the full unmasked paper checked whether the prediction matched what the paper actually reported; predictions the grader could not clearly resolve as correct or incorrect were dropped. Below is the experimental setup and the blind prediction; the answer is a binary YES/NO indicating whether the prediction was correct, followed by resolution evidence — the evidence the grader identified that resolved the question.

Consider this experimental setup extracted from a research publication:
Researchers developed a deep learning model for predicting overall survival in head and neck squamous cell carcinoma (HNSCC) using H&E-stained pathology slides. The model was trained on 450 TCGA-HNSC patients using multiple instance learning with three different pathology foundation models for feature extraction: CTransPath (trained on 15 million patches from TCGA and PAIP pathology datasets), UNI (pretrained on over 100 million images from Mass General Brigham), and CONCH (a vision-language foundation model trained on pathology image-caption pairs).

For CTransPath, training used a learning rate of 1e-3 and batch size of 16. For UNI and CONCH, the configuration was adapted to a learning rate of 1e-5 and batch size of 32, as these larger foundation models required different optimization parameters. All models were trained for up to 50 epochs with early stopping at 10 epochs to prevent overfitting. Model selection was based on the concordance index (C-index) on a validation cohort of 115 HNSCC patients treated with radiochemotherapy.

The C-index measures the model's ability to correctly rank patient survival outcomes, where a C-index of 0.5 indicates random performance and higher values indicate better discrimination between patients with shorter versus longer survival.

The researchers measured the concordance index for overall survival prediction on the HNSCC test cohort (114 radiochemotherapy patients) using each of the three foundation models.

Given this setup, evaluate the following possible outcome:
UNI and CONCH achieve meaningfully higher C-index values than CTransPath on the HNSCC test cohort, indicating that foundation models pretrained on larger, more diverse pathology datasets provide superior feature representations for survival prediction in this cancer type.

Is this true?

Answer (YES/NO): NO